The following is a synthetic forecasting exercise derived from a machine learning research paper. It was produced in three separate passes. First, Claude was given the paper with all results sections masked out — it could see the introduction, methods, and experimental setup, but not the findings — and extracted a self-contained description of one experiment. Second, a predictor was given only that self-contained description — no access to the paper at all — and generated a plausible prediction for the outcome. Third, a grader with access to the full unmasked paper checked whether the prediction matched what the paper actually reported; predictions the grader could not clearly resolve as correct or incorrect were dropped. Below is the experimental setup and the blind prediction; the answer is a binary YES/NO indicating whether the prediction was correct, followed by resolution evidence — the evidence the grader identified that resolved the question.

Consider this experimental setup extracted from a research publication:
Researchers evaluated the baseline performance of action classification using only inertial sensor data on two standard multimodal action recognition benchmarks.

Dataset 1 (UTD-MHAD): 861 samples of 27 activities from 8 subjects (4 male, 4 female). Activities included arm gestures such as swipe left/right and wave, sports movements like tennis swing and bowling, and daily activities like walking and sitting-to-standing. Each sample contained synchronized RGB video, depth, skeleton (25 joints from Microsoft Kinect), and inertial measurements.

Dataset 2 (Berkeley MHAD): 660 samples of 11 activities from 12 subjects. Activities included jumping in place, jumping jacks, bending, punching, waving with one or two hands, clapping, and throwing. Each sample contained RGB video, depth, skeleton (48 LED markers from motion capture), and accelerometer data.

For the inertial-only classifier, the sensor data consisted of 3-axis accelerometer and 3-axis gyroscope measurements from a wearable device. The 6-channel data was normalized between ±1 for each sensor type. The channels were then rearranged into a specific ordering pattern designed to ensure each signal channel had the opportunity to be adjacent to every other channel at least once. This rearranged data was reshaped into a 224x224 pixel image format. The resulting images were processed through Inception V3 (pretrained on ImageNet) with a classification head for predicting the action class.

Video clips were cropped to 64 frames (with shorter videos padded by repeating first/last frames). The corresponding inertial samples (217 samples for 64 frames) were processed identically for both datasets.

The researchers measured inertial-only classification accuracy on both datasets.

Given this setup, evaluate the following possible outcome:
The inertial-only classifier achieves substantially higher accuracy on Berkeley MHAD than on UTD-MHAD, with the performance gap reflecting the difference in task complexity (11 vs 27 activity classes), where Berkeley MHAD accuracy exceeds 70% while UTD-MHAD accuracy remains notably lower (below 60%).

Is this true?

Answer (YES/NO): NO